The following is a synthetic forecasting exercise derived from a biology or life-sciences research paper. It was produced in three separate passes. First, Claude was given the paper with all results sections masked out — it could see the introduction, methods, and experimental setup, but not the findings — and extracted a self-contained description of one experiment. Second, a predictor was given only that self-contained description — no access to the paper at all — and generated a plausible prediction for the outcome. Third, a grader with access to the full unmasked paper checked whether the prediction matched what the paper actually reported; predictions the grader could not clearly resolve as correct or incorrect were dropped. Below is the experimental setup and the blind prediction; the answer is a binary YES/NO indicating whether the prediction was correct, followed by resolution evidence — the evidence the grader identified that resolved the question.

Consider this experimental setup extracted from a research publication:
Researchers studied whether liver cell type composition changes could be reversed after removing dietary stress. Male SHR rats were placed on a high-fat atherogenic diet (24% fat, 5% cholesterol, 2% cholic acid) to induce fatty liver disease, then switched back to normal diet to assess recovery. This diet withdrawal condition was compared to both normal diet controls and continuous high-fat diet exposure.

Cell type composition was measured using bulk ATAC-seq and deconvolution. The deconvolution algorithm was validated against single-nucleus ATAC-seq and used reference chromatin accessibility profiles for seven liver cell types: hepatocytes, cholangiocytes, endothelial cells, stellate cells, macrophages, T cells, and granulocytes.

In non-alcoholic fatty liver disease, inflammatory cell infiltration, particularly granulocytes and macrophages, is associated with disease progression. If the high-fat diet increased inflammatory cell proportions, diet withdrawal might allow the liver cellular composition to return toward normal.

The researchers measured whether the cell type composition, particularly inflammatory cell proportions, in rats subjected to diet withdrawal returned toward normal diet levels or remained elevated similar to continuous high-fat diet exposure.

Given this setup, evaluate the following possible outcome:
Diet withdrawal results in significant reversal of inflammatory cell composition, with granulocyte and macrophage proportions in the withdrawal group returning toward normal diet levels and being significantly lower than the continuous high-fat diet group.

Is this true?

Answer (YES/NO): YES